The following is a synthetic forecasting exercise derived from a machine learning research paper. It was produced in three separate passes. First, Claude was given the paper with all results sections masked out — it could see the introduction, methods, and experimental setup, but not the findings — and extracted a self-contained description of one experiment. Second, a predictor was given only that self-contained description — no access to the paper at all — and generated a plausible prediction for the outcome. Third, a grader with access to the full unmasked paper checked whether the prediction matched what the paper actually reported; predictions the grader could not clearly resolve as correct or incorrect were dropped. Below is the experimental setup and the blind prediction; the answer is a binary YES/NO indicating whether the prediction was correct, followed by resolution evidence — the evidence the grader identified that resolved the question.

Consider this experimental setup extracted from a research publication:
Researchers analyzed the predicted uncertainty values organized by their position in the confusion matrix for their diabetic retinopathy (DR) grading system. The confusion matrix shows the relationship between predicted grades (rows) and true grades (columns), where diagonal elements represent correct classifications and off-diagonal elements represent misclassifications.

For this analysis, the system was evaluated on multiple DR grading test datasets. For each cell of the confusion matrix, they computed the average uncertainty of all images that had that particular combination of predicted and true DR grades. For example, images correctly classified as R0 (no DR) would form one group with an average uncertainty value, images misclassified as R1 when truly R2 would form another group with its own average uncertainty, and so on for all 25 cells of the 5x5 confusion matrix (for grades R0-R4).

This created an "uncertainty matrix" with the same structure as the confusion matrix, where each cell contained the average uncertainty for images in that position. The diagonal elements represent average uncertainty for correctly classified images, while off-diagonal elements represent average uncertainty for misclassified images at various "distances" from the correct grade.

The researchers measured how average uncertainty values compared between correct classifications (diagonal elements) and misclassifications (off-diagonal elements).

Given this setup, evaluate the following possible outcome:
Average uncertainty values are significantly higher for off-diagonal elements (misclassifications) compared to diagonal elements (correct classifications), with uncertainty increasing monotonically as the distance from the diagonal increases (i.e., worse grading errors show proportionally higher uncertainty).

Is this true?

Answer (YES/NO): NO